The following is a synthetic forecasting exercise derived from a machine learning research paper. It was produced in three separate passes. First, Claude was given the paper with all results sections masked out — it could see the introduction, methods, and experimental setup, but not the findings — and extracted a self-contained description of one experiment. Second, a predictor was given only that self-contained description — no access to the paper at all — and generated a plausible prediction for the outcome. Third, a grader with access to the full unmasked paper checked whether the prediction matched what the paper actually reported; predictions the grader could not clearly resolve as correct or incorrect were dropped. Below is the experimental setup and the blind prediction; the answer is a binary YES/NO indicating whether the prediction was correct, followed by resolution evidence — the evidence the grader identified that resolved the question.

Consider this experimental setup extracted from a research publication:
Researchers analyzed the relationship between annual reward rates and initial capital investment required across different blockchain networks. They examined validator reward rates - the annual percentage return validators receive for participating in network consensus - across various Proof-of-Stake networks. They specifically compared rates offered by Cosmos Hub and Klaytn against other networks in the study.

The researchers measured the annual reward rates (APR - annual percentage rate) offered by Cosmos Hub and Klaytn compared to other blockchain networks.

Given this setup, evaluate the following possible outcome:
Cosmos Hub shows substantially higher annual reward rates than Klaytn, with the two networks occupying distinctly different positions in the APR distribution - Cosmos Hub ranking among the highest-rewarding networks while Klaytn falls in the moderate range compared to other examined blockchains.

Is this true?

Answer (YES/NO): NO